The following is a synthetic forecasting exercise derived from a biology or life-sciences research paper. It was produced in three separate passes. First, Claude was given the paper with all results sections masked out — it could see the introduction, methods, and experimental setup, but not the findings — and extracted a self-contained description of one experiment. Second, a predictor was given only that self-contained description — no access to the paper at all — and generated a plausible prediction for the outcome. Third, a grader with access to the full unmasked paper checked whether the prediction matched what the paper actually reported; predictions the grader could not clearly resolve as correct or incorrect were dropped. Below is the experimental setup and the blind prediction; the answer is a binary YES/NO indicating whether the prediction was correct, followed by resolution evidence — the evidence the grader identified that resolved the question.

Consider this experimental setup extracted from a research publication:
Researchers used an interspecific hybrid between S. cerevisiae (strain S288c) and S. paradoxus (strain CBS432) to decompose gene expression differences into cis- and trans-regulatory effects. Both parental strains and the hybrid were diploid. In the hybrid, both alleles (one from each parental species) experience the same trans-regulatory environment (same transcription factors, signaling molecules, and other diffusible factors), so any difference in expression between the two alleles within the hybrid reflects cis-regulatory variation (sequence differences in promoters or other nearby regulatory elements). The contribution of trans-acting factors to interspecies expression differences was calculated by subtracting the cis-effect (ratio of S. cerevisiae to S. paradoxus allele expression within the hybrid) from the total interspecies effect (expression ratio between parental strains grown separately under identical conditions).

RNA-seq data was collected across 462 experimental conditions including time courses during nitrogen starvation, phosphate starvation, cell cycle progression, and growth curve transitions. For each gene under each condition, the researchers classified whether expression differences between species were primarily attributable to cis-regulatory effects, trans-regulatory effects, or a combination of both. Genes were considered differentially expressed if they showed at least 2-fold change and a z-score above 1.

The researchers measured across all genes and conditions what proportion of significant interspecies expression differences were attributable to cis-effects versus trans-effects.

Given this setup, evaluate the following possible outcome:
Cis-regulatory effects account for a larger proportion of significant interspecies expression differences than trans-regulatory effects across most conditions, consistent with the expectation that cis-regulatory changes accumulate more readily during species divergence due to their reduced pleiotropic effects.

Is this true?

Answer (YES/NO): NO